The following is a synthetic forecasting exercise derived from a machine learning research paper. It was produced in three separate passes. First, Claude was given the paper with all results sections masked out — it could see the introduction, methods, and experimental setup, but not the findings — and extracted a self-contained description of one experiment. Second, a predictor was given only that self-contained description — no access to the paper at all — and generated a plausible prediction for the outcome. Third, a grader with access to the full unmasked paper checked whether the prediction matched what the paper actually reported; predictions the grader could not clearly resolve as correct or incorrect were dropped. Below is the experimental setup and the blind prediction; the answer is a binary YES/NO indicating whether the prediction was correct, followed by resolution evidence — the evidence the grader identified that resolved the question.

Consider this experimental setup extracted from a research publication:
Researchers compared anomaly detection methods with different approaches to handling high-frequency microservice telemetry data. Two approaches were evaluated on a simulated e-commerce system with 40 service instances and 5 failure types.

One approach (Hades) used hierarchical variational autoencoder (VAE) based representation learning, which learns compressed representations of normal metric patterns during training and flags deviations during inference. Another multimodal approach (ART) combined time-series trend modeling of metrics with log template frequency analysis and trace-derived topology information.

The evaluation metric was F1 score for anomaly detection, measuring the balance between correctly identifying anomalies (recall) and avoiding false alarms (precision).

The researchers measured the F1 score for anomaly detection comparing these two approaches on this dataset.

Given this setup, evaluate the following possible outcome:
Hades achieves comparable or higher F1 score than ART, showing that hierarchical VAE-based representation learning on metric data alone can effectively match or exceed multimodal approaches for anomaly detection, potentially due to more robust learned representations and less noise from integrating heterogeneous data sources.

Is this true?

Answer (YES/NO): YES